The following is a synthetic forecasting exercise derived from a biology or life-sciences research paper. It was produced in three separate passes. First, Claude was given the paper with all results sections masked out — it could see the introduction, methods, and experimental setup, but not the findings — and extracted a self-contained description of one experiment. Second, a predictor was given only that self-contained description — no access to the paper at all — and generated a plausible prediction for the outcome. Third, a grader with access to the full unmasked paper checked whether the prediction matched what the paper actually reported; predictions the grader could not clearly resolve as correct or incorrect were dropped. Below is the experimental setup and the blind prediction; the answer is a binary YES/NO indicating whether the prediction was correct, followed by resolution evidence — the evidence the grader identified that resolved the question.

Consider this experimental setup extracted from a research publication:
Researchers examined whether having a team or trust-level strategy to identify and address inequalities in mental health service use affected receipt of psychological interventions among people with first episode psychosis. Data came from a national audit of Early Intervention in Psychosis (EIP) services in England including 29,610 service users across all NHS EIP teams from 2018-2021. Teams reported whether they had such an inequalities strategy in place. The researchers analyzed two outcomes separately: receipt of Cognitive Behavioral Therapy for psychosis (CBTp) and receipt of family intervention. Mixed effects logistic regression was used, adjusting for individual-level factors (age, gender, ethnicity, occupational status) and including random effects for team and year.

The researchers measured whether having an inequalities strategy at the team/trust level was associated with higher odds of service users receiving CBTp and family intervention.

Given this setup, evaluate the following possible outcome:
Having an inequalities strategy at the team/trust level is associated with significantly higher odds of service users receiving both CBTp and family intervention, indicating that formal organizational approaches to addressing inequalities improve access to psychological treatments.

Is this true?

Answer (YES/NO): NO